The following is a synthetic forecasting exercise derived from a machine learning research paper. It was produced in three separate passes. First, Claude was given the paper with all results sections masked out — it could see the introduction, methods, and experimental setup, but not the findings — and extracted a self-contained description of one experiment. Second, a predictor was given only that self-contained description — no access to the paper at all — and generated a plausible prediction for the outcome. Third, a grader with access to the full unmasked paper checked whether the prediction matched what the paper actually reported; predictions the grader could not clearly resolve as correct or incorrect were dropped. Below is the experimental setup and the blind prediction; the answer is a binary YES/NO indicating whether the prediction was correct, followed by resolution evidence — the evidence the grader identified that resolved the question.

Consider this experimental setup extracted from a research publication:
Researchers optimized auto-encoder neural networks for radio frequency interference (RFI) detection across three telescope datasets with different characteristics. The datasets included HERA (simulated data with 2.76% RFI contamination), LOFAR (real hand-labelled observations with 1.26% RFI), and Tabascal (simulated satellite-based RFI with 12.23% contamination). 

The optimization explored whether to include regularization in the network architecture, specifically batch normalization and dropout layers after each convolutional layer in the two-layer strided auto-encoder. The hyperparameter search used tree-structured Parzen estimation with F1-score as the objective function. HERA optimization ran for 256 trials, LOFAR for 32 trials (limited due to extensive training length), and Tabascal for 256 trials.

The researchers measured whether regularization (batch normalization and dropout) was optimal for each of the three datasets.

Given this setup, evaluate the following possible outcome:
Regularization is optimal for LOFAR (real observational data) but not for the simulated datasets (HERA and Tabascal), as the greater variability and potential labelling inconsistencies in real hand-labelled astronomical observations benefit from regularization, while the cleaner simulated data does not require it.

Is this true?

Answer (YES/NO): NO